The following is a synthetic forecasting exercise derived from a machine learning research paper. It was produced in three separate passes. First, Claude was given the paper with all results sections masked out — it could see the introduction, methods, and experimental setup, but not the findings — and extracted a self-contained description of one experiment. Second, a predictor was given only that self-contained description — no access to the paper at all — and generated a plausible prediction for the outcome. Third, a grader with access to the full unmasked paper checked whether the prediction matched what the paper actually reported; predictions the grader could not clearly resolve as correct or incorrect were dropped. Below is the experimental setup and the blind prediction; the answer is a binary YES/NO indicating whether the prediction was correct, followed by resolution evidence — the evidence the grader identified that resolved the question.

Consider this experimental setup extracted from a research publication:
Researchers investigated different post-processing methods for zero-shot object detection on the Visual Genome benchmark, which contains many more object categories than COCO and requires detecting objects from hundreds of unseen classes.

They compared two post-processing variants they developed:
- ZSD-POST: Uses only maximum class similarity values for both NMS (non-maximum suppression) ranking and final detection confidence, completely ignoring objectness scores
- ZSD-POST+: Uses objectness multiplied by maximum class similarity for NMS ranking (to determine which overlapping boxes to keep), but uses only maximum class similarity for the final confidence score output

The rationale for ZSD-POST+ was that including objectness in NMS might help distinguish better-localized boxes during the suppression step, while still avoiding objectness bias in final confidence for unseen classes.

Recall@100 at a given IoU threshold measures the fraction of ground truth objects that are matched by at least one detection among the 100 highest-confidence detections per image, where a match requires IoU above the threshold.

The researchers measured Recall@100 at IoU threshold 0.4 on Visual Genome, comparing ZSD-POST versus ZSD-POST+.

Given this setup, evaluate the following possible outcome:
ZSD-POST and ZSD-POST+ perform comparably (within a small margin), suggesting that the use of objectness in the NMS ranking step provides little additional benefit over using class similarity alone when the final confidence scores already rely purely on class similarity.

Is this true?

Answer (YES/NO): NO